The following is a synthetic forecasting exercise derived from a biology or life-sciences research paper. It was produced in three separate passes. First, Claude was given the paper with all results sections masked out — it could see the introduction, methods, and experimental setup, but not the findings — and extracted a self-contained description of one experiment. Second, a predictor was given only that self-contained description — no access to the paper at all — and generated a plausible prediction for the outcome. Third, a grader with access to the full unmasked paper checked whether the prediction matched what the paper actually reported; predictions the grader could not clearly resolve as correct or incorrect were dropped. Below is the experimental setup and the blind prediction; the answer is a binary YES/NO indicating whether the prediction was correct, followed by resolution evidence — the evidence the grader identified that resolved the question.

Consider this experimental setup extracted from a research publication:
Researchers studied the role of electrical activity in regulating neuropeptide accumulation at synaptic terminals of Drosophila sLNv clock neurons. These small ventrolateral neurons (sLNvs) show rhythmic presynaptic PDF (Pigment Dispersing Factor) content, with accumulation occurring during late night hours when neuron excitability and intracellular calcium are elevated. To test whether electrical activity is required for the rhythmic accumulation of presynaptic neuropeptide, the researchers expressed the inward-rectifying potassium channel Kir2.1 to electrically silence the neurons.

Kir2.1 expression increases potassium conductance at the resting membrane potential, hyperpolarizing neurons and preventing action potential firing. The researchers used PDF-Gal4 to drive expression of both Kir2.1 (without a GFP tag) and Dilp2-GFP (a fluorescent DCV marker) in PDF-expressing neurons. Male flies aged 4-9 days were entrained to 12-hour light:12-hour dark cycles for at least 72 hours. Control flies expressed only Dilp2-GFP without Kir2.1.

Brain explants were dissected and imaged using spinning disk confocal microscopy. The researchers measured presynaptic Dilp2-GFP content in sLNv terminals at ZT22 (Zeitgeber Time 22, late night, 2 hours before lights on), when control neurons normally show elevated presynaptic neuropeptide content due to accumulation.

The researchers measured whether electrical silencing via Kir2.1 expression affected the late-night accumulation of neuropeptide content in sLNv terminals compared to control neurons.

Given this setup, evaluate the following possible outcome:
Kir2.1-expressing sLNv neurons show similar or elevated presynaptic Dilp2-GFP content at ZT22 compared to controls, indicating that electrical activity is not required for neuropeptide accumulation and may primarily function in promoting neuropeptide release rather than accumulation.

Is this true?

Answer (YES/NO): NO